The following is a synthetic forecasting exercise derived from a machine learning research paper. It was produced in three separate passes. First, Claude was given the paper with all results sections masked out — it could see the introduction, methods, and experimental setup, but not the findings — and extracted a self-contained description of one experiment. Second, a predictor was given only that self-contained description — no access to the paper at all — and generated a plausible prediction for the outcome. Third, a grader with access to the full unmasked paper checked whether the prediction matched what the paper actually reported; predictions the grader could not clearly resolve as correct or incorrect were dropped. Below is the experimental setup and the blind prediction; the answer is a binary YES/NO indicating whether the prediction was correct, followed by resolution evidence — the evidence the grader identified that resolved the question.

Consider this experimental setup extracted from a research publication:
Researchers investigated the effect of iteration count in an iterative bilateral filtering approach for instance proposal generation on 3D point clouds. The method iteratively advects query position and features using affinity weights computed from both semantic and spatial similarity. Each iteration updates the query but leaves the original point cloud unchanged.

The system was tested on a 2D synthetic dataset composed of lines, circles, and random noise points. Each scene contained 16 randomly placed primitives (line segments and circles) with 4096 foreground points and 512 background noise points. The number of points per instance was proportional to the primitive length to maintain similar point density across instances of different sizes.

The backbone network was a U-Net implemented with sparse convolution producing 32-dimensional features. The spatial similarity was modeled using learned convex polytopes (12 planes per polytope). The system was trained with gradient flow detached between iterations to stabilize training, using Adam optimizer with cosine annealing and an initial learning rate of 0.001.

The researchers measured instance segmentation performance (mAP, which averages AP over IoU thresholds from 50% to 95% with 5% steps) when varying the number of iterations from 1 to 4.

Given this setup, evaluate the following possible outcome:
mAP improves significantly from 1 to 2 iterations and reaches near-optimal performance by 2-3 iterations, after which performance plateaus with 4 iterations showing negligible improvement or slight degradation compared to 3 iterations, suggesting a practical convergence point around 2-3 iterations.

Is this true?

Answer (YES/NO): NO